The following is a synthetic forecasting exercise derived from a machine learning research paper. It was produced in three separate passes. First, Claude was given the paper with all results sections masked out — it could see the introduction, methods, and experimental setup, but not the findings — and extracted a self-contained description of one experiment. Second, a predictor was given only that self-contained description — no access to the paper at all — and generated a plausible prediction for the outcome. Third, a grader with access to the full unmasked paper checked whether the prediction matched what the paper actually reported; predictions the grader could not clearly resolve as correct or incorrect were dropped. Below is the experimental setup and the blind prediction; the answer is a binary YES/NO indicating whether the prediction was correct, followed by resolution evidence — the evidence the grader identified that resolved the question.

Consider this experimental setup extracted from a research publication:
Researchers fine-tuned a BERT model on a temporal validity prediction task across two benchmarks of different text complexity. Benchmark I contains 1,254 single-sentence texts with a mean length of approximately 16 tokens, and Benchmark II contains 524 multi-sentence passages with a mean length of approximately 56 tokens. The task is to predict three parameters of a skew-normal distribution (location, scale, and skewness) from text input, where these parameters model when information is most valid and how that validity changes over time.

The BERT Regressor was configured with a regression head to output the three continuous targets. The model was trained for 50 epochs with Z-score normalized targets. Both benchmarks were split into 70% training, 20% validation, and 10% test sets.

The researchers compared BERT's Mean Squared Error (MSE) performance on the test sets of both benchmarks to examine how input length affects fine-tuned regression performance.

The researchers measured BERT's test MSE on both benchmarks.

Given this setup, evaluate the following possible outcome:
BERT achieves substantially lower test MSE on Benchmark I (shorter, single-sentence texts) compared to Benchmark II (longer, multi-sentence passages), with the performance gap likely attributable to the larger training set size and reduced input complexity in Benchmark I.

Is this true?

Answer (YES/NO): NO